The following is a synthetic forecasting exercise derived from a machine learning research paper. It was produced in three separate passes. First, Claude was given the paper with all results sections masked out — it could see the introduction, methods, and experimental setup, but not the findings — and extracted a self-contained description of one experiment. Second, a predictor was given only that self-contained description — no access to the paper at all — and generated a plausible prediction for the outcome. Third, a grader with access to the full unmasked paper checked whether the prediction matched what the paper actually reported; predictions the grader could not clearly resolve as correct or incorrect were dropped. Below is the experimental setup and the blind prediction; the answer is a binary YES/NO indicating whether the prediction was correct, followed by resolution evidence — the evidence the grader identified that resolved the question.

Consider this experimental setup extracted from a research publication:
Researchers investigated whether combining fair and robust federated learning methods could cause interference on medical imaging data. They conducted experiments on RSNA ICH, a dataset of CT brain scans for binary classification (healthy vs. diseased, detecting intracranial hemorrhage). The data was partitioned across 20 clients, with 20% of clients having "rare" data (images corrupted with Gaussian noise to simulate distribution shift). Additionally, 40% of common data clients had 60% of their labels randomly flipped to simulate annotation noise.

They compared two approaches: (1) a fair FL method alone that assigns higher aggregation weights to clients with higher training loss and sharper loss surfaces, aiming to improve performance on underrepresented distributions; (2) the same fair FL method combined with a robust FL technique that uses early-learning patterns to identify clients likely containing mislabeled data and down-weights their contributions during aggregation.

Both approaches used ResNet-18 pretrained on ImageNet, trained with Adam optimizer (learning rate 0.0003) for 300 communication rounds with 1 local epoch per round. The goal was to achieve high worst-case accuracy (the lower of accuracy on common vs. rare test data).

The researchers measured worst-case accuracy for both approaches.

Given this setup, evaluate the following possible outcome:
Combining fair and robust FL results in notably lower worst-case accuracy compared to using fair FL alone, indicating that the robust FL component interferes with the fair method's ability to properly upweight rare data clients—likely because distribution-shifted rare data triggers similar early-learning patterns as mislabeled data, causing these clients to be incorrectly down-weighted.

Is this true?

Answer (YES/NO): YES